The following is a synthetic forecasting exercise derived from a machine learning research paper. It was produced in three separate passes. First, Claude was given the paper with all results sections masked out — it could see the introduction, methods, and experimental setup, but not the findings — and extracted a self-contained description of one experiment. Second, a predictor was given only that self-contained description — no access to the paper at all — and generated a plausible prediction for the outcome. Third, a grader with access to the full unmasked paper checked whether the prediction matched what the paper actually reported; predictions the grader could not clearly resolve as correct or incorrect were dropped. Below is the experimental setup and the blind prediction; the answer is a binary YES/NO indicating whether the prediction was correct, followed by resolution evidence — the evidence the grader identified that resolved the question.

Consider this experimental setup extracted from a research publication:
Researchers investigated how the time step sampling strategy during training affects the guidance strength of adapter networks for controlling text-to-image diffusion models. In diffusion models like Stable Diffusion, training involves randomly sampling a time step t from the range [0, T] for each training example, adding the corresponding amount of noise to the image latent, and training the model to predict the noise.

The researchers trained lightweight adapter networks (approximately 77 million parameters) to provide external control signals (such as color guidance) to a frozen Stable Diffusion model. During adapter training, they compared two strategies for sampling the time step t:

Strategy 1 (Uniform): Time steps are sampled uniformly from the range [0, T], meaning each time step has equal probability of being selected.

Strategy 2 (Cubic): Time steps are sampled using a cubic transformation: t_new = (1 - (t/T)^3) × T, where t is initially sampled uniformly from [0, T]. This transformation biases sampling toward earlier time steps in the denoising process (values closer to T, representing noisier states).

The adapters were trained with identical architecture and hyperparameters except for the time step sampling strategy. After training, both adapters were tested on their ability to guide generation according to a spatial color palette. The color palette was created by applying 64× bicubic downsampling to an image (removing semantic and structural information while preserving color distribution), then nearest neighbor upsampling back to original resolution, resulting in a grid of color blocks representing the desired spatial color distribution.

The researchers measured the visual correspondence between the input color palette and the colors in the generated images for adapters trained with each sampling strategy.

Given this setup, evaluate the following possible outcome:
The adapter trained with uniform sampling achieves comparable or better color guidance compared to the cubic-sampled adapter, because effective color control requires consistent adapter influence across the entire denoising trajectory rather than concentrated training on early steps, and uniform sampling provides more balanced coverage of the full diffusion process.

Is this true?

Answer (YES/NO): NO